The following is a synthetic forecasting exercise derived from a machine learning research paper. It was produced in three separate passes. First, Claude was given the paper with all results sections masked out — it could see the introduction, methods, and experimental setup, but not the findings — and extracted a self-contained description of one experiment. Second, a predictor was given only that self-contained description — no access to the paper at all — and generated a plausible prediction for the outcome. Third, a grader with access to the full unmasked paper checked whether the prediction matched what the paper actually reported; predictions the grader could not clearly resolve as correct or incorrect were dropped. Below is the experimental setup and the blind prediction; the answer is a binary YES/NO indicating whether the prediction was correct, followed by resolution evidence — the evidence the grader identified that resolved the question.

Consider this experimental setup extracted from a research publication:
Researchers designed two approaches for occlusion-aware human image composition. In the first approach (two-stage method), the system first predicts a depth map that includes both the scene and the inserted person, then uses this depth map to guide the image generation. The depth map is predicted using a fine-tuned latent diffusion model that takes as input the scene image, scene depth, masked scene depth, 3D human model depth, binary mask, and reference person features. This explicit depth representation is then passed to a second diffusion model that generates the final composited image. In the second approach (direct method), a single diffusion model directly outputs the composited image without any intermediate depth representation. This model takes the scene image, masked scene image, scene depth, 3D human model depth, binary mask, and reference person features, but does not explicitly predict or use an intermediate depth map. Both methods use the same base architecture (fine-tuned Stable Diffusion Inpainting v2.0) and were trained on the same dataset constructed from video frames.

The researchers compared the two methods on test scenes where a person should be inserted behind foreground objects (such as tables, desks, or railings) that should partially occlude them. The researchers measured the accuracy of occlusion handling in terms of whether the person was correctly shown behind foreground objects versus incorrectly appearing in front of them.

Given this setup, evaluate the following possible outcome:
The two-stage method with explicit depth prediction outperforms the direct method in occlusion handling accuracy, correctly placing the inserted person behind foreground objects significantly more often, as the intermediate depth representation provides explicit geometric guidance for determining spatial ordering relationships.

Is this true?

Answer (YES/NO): NO